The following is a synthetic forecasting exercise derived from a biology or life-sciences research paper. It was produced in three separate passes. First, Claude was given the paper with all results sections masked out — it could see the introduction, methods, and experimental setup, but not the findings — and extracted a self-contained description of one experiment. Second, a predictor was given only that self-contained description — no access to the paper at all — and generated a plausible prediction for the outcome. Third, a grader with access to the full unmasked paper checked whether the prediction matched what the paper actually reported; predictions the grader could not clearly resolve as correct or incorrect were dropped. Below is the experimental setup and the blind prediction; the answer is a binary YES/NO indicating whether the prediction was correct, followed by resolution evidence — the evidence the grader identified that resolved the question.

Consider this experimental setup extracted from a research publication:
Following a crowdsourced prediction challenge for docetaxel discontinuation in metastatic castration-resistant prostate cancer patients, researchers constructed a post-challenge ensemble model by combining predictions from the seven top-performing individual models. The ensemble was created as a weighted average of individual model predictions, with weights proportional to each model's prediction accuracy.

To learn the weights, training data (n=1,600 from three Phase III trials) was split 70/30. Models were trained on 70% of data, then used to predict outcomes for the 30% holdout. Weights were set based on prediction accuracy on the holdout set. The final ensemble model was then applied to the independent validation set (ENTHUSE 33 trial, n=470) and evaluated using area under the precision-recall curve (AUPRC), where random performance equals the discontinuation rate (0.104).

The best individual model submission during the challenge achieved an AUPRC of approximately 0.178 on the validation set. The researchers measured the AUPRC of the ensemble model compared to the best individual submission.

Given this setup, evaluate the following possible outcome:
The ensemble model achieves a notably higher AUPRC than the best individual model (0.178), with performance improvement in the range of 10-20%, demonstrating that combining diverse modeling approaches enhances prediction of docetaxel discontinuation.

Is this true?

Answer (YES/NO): NO